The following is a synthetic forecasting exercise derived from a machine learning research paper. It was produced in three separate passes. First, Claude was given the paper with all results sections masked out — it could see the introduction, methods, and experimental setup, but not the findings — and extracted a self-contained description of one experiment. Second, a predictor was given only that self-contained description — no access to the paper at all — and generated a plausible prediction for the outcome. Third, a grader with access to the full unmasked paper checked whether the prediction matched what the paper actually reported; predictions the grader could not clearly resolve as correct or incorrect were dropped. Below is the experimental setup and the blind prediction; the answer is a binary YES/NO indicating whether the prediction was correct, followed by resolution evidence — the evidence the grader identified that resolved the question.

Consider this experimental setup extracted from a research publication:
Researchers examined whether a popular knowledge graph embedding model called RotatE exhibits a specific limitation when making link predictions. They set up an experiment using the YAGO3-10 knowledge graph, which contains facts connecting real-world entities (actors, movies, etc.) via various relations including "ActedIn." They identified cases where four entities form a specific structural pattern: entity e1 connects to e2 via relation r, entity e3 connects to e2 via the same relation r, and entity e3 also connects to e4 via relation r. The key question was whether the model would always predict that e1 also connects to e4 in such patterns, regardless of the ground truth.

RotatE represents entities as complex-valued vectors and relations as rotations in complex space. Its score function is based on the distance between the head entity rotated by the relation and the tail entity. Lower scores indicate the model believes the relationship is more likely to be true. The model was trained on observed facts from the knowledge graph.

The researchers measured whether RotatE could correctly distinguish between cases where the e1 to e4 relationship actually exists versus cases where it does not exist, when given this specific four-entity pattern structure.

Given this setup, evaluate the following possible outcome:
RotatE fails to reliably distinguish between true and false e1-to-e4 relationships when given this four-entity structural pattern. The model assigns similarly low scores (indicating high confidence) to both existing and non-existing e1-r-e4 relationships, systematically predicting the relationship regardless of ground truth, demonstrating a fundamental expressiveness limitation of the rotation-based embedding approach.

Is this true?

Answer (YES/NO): NO